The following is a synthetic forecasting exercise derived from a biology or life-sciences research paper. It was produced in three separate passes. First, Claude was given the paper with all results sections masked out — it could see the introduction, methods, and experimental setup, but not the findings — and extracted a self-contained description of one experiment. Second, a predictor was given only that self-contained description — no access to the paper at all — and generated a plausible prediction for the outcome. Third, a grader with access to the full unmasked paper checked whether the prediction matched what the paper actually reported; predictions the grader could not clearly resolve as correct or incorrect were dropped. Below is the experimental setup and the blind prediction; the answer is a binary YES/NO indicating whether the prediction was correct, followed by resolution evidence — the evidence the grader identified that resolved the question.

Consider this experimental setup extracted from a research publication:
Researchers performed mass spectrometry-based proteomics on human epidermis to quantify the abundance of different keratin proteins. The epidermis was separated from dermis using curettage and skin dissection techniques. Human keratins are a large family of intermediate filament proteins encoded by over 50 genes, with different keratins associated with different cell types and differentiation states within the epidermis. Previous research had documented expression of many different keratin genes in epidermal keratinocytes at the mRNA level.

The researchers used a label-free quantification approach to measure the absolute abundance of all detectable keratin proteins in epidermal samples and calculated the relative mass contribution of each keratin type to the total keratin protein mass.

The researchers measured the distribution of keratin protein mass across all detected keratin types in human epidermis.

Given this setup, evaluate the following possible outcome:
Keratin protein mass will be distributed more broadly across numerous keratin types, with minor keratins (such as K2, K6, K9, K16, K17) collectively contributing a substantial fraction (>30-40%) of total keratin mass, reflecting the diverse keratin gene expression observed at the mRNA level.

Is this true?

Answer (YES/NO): NO